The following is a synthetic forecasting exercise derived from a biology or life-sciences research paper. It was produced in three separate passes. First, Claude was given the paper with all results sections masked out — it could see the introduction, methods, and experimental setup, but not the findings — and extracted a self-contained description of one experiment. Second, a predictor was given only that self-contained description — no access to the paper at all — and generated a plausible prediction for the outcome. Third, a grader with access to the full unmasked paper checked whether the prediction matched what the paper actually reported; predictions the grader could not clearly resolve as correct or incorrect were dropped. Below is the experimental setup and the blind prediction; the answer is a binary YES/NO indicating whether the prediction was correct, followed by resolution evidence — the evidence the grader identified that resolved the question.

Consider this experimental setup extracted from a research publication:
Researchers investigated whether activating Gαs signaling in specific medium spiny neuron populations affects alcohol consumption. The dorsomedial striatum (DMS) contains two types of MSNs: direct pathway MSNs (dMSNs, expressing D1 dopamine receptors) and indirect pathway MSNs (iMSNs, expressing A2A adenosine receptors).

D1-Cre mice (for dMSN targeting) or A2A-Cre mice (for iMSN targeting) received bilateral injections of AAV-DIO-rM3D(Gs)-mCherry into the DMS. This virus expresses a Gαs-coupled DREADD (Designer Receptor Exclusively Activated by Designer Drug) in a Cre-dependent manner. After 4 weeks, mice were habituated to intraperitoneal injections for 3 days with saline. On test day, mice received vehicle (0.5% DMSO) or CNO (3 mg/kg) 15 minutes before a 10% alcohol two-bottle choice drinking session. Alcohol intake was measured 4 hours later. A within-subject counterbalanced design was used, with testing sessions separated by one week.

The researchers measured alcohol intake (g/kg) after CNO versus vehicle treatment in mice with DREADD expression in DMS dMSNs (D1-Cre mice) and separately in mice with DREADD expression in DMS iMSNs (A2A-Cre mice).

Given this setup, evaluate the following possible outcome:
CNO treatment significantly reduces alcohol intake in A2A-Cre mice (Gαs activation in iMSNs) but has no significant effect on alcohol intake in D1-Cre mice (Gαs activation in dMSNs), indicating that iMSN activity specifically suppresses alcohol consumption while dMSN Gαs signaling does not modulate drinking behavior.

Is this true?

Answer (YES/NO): NO